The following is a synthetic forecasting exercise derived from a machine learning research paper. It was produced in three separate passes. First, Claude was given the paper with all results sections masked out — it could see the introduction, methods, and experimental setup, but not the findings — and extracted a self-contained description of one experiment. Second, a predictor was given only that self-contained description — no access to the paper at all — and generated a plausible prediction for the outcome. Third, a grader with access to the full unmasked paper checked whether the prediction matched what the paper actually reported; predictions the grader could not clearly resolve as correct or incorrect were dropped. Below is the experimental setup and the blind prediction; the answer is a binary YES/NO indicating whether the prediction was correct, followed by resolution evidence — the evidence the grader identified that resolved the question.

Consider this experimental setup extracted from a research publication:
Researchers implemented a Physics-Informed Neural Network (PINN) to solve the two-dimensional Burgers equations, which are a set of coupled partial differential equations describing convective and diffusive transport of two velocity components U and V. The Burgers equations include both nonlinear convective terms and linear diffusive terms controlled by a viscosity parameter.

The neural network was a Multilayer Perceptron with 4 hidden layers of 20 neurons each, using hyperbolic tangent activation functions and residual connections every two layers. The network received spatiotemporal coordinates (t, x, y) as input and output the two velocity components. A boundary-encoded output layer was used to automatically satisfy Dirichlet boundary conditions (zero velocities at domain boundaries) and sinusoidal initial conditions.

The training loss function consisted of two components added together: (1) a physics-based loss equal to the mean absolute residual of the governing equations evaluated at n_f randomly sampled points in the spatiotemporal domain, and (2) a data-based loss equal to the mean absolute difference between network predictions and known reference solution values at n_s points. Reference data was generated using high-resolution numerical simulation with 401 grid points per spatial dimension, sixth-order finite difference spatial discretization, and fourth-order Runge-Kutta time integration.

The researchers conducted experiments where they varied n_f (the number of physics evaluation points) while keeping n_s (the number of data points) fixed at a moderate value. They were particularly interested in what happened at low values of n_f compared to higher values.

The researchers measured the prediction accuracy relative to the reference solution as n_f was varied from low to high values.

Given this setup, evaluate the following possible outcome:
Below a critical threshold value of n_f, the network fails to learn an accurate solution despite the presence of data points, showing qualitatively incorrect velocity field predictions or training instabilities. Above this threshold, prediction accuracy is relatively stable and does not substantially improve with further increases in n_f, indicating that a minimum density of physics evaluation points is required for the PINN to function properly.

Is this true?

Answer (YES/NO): NO